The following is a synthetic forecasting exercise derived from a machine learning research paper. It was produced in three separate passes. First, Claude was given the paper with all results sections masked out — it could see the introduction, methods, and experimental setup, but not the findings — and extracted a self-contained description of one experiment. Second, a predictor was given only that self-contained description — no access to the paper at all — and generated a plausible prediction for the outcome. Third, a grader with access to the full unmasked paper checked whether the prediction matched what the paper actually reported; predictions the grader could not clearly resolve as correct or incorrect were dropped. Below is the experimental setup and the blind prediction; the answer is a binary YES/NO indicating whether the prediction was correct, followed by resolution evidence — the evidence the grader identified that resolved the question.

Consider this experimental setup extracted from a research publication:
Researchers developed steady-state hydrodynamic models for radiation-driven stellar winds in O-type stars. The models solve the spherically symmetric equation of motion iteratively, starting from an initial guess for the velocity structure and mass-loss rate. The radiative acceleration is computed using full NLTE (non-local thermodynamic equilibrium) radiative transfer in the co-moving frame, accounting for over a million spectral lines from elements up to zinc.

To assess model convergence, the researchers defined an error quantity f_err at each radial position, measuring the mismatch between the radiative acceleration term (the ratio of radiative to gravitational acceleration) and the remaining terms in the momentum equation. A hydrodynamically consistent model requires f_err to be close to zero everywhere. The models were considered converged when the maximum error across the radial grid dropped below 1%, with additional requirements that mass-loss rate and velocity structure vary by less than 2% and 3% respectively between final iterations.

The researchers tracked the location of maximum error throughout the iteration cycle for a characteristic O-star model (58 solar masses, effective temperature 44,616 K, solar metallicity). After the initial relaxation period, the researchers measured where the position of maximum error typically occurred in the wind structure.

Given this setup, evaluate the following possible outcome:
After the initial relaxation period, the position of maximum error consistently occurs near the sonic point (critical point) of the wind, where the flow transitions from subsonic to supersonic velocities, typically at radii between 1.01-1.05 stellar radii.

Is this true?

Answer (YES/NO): NO